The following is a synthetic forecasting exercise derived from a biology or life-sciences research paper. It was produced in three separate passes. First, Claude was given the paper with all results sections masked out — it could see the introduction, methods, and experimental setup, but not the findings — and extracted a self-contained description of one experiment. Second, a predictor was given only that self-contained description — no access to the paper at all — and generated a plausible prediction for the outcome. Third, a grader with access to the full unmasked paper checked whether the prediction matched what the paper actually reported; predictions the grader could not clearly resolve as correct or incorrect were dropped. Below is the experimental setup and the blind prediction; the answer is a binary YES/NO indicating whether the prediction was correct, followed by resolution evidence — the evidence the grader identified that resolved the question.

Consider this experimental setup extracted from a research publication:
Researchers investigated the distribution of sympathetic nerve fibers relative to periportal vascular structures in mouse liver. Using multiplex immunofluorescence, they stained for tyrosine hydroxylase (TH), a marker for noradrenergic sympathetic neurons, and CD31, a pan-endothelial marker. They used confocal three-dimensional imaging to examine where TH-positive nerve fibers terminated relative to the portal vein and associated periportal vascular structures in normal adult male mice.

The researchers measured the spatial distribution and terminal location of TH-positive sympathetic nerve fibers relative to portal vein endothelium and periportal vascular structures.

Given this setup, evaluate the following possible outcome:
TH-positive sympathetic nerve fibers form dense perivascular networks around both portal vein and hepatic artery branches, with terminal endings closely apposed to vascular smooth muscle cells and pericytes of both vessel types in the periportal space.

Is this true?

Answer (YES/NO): NO